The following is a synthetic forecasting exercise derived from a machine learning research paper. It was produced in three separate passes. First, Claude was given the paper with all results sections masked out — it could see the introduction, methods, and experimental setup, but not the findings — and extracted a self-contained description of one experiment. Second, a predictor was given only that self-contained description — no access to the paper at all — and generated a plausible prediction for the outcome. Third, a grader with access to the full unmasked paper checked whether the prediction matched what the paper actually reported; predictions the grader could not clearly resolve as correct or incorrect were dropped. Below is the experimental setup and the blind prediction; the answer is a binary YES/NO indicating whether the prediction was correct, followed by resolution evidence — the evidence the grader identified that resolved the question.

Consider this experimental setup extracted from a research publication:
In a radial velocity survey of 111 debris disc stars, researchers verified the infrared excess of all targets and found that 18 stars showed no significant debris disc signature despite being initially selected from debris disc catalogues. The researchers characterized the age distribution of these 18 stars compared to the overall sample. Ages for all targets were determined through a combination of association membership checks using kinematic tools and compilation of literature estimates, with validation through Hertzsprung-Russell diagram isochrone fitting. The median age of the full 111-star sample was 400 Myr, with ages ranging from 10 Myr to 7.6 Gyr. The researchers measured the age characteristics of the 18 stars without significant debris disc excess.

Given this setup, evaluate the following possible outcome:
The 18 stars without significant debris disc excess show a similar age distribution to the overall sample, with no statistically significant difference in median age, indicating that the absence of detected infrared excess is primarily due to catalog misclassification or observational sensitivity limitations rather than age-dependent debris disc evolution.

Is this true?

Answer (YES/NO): NO